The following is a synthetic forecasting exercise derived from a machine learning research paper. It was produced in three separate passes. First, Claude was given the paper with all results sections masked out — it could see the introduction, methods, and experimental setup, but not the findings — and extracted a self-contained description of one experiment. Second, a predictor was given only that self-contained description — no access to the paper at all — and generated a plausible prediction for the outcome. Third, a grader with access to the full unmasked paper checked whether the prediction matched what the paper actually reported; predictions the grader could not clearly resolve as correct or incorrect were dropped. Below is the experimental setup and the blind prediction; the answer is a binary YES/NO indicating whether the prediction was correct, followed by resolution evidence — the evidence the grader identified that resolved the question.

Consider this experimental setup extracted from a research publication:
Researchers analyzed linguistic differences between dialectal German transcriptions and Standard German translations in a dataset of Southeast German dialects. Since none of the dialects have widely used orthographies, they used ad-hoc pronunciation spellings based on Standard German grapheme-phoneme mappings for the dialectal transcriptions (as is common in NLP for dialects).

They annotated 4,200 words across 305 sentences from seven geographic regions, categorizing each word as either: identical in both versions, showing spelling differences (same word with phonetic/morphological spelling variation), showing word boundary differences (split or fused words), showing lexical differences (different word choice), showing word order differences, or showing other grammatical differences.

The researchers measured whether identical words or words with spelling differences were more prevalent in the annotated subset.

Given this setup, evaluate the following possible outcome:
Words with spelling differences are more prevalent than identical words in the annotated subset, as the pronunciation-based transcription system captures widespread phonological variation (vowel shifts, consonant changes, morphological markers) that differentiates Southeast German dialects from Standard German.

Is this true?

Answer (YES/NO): YES